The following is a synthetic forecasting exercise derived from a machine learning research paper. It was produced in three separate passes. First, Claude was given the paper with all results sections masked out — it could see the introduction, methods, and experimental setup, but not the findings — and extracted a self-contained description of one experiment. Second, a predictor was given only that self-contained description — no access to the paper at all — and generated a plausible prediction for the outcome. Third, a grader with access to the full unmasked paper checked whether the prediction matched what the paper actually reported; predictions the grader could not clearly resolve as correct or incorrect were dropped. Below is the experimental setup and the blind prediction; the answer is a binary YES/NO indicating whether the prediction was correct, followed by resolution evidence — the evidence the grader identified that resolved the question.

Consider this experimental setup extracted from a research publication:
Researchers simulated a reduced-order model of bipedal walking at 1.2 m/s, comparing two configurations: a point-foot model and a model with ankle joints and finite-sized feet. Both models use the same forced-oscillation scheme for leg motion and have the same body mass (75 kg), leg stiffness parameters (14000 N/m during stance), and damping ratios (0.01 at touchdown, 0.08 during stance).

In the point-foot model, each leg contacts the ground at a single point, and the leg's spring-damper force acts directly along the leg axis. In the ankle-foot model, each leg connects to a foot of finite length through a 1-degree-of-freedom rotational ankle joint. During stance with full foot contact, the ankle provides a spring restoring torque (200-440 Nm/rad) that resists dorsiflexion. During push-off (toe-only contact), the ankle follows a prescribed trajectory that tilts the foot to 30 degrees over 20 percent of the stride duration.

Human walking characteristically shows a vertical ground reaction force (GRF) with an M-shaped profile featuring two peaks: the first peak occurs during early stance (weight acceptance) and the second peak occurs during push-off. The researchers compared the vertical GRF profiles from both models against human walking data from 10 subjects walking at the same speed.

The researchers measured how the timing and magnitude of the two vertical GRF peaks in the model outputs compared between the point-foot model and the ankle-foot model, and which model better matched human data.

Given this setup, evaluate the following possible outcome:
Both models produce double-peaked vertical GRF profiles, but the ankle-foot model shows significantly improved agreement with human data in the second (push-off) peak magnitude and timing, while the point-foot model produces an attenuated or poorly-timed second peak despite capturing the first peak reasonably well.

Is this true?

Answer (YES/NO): NO